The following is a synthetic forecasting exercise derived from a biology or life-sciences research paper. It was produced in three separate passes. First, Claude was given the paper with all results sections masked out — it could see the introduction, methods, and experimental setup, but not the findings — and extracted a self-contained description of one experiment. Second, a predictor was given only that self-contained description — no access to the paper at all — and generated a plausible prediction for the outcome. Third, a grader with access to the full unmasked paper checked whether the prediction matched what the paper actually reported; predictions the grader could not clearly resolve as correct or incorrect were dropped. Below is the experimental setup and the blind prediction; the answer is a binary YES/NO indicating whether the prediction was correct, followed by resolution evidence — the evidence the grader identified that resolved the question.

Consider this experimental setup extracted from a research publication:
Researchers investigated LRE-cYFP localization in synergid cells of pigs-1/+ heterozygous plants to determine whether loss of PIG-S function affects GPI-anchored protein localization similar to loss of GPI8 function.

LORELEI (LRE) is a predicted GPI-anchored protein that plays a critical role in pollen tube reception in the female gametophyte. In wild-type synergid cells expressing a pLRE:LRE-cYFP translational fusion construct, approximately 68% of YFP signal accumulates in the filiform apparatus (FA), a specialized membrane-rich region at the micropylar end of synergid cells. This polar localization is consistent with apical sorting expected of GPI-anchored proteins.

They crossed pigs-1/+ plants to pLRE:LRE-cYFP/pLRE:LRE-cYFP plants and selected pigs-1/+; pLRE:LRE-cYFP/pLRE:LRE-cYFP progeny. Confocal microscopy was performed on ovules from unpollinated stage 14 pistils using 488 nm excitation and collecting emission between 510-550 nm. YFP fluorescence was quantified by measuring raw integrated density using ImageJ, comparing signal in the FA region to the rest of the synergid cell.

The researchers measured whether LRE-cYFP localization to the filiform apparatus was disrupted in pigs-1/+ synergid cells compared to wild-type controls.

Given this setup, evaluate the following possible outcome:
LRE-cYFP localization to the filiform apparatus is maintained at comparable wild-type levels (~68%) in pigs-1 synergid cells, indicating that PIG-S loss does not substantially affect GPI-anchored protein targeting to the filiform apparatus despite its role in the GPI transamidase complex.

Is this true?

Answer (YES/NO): NO